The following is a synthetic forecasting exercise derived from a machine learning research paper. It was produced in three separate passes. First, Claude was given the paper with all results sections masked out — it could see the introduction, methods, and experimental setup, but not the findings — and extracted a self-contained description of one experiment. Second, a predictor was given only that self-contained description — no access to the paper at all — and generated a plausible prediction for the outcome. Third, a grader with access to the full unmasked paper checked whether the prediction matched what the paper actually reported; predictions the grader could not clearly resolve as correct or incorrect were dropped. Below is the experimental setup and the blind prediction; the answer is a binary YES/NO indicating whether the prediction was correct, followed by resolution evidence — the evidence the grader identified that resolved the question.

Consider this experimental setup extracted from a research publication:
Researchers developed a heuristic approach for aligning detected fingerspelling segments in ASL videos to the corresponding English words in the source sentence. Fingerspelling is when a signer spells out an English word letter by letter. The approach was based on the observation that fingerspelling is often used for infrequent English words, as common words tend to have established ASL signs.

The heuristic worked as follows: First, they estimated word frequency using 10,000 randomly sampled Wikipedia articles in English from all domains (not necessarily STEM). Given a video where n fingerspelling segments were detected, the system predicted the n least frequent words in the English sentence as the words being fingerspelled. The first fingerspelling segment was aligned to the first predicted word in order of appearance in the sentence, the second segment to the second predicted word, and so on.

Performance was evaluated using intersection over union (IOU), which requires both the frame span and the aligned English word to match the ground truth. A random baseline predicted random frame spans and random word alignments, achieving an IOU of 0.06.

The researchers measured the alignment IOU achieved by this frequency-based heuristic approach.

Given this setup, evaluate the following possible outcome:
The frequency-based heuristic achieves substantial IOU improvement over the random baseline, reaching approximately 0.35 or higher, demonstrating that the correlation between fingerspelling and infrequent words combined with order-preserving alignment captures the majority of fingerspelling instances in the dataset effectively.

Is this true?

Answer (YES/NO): NO